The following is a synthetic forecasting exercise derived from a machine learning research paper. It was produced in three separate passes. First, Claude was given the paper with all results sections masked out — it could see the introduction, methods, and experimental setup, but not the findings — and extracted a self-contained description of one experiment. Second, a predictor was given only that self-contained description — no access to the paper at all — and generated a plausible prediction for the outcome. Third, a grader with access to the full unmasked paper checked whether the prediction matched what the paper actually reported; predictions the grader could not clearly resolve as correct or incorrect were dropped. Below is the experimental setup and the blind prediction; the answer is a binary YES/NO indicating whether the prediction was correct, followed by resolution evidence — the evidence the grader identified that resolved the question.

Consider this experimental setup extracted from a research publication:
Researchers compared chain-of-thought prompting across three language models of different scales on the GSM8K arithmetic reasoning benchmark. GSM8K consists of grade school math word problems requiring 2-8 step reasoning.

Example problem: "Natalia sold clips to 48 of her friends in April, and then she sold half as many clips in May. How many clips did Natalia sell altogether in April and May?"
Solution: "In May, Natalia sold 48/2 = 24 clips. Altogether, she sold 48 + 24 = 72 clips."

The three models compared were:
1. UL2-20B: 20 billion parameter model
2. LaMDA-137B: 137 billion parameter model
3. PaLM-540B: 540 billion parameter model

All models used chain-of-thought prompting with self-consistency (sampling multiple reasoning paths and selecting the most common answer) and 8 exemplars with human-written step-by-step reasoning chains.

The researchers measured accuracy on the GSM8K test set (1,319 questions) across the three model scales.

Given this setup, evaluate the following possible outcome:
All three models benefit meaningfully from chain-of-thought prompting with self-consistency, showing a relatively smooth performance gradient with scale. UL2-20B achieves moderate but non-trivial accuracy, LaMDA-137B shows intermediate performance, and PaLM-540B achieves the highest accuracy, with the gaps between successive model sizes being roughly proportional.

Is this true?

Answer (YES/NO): NO